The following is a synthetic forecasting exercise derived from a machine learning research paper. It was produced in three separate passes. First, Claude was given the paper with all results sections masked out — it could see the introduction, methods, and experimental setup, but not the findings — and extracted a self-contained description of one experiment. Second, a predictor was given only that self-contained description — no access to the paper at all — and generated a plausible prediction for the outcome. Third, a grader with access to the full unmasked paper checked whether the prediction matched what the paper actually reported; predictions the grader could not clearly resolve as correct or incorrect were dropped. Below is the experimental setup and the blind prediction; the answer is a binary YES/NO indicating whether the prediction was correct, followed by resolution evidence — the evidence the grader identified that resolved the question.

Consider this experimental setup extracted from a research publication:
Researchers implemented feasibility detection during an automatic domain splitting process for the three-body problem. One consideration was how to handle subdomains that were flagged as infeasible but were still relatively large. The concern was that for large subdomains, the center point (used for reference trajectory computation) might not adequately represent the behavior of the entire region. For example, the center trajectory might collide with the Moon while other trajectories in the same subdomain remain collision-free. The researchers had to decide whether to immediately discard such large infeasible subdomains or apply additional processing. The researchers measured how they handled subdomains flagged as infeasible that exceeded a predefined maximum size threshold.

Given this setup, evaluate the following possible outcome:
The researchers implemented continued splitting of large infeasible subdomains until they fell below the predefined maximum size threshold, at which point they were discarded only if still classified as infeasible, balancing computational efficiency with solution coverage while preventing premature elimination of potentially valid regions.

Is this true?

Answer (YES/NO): YES